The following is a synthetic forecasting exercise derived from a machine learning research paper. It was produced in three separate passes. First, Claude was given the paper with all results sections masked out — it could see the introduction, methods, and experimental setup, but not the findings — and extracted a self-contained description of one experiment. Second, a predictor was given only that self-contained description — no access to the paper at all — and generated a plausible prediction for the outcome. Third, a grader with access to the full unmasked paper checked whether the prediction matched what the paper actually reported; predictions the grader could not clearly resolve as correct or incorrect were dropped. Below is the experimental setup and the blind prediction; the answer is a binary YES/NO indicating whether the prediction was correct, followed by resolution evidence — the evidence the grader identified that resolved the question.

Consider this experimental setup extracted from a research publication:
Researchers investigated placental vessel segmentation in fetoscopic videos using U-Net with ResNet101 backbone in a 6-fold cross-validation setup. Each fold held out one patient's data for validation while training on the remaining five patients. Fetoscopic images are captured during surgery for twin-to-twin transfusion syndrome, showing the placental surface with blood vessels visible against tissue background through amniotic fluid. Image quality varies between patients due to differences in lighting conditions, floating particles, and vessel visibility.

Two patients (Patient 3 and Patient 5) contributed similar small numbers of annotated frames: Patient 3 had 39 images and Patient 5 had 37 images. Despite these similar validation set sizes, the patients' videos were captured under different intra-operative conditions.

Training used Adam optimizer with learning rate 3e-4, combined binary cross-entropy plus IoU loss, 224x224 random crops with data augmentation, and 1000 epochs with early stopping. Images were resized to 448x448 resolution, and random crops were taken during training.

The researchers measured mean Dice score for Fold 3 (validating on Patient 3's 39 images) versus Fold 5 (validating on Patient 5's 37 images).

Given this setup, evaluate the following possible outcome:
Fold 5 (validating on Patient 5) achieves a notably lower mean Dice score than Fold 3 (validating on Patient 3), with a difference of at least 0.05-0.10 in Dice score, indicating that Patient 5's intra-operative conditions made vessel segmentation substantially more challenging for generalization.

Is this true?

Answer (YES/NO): YES